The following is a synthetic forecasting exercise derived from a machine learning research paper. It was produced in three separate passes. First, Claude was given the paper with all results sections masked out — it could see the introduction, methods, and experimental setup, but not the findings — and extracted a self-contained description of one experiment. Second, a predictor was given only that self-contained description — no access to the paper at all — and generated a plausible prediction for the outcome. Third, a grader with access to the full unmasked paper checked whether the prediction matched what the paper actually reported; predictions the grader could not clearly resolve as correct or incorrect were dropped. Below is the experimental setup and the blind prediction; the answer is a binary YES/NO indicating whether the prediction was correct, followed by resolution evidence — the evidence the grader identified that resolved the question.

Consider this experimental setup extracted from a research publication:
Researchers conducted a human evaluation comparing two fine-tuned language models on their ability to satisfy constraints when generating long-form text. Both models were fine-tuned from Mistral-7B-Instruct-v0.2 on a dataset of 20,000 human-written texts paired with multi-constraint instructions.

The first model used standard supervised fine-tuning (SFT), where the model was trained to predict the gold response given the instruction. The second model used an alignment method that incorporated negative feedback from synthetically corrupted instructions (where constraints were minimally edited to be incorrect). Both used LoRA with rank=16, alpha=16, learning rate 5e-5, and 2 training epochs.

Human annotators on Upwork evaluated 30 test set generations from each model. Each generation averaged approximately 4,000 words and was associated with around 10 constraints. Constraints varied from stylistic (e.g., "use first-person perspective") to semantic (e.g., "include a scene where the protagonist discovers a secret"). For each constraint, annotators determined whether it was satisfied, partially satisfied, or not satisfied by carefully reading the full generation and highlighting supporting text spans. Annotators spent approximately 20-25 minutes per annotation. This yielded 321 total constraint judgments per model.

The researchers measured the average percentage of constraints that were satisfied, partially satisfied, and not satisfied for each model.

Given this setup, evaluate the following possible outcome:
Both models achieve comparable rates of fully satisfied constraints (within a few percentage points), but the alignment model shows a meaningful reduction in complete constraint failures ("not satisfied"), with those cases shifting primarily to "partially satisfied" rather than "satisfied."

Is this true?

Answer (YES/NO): NO